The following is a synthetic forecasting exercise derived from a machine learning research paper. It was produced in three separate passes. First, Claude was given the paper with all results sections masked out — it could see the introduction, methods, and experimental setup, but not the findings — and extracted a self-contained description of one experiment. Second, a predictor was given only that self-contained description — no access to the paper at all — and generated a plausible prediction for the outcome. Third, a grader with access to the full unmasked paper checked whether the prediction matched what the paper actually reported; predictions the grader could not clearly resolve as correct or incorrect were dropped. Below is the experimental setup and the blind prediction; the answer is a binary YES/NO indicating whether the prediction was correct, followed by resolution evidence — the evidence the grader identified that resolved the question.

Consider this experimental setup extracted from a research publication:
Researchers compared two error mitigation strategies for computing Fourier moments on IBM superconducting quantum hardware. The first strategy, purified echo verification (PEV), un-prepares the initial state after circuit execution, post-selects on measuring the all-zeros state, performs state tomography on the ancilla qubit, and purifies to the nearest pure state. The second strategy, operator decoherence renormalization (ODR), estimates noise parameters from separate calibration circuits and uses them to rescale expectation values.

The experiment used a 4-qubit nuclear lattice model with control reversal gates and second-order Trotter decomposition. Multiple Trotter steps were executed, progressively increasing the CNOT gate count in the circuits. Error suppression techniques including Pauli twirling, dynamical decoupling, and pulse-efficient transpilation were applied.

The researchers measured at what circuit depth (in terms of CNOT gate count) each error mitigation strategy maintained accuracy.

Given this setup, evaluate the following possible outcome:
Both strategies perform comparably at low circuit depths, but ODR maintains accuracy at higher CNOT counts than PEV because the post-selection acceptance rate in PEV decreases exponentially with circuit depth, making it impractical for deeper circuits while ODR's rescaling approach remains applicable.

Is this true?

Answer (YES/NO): NO